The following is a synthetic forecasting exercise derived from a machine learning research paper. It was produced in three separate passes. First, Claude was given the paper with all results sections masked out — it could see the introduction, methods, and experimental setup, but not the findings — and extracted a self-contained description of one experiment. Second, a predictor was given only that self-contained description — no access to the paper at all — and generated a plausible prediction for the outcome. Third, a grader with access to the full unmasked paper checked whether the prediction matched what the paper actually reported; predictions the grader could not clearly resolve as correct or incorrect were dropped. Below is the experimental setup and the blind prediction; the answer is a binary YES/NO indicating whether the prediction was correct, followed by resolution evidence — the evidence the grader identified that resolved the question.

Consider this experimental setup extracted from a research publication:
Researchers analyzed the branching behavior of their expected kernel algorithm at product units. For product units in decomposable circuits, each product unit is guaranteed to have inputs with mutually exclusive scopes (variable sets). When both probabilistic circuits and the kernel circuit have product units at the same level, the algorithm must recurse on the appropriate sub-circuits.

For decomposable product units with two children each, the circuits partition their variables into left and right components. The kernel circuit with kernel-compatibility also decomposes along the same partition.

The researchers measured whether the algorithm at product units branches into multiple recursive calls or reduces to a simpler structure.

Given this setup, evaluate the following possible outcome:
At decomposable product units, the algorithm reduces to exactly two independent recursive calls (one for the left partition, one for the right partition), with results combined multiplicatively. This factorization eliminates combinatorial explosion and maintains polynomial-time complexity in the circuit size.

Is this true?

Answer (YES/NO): YES